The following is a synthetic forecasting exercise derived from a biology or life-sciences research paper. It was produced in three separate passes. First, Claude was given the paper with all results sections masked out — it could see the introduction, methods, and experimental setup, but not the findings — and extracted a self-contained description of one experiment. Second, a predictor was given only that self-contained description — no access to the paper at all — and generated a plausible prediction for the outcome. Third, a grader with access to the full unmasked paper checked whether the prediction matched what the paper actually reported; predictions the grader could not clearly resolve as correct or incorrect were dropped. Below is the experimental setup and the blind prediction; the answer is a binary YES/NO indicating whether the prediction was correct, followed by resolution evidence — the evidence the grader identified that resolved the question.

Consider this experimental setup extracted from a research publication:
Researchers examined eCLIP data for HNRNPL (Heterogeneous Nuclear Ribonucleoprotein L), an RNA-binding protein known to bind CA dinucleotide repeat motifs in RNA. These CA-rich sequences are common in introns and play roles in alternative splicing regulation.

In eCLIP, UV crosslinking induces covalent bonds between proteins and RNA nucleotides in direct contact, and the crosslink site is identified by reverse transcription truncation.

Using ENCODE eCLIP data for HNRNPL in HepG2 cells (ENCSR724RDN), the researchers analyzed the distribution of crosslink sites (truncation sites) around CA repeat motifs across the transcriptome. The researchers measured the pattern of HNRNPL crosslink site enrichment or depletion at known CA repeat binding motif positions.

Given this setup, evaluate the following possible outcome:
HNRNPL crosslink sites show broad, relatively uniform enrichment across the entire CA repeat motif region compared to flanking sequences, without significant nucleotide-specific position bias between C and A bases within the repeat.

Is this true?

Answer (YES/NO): NO